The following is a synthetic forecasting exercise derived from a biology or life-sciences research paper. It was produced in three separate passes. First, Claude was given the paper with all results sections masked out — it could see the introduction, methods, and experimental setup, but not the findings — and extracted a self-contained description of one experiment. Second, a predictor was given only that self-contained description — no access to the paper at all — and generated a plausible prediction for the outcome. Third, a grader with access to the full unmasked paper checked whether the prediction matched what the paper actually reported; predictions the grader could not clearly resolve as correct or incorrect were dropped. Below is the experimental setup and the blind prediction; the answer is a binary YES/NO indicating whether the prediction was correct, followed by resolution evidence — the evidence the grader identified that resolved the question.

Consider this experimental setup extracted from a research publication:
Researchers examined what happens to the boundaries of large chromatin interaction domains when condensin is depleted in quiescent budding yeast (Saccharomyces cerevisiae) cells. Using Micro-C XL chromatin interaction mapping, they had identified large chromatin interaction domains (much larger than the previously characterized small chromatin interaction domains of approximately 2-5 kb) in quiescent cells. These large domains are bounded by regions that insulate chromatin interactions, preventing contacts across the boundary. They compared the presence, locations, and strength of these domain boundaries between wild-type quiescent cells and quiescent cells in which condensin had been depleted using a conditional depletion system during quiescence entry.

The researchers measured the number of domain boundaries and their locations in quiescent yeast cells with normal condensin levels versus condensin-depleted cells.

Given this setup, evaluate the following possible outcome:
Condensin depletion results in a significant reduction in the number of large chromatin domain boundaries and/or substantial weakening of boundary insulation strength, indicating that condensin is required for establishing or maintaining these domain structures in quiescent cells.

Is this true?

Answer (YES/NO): YES